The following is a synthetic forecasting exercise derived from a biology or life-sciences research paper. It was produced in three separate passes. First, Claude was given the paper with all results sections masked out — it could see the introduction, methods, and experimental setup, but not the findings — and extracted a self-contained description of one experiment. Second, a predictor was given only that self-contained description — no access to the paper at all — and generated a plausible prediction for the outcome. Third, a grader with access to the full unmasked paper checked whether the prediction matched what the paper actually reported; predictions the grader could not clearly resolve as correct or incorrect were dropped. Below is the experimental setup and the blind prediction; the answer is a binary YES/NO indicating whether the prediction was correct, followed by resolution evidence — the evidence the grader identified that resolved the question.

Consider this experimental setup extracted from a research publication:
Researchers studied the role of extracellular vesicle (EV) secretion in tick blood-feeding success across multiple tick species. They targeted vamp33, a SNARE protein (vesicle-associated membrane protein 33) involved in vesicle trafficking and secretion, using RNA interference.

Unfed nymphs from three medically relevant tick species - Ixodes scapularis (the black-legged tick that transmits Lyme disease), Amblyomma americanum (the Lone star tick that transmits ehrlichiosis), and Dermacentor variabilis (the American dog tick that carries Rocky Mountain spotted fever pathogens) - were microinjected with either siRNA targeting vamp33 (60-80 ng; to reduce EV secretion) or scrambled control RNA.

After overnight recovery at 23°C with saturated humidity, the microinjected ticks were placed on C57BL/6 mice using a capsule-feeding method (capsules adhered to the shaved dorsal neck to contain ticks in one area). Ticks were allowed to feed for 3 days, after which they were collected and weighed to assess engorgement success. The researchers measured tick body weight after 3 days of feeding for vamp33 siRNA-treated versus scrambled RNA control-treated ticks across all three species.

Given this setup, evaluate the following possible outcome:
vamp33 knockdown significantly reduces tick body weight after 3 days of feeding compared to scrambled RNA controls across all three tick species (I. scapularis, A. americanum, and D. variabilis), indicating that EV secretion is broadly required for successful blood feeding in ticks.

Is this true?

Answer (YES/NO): YES